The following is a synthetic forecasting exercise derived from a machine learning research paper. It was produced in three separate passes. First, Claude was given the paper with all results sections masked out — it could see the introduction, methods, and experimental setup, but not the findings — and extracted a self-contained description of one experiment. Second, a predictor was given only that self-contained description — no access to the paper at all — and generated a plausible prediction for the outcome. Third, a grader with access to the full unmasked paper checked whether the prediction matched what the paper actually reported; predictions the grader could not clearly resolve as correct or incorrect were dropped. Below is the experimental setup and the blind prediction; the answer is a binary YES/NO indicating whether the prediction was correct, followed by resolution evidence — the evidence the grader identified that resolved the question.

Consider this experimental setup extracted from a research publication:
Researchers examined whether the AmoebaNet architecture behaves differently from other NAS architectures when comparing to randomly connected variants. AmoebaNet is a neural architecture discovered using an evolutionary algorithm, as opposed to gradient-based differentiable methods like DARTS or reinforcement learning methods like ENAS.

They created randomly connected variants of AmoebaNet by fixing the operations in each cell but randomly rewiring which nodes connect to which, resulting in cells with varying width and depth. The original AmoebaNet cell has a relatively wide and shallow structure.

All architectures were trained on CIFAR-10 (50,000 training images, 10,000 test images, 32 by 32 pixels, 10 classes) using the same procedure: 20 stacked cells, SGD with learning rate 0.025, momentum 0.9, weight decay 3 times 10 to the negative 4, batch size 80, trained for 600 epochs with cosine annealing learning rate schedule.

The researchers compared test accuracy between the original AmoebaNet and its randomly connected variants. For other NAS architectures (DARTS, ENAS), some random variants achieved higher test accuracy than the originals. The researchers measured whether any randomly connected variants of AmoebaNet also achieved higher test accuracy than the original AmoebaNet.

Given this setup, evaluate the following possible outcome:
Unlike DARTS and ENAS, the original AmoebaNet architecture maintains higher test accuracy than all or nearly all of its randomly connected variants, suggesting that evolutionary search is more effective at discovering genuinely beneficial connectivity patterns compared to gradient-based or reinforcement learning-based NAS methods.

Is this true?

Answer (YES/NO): YES